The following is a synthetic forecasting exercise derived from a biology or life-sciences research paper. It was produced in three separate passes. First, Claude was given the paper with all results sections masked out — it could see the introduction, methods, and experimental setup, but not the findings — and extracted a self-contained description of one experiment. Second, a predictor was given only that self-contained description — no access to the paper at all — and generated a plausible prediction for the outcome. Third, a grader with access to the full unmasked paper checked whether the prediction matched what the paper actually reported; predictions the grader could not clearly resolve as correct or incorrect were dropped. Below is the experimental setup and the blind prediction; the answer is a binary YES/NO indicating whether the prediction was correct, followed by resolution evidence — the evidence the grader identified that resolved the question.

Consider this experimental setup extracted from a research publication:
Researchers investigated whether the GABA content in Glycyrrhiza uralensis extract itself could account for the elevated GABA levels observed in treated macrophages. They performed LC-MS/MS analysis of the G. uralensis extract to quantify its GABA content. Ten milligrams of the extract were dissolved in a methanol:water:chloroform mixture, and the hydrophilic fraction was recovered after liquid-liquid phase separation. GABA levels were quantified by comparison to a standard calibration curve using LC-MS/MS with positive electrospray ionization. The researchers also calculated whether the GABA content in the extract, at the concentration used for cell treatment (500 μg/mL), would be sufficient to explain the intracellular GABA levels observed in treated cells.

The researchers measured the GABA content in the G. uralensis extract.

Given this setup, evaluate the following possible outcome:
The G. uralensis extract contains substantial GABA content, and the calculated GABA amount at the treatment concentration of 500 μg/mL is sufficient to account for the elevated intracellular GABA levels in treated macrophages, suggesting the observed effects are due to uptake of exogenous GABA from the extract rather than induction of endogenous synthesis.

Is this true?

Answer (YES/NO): NO